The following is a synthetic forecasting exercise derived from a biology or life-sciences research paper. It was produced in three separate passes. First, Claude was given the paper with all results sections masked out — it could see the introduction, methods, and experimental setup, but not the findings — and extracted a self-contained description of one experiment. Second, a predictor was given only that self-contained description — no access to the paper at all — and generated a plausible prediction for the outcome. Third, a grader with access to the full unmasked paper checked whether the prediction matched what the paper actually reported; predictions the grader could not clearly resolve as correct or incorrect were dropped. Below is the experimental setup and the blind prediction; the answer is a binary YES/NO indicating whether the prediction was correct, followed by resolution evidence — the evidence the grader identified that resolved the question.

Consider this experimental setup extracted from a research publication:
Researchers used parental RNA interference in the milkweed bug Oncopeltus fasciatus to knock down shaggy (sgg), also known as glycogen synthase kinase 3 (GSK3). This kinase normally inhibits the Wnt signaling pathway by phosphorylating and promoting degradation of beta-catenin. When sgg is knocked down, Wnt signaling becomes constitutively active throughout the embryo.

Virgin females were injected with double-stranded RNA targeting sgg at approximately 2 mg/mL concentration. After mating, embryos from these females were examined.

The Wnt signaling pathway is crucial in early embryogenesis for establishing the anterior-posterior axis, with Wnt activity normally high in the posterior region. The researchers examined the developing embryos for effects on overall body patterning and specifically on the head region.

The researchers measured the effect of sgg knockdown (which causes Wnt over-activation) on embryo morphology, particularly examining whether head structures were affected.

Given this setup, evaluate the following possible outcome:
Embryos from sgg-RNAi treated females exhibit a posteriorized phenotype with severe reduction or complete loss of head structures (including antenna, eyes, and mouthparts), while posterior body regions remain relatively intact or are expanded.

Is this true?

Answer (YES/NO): NO